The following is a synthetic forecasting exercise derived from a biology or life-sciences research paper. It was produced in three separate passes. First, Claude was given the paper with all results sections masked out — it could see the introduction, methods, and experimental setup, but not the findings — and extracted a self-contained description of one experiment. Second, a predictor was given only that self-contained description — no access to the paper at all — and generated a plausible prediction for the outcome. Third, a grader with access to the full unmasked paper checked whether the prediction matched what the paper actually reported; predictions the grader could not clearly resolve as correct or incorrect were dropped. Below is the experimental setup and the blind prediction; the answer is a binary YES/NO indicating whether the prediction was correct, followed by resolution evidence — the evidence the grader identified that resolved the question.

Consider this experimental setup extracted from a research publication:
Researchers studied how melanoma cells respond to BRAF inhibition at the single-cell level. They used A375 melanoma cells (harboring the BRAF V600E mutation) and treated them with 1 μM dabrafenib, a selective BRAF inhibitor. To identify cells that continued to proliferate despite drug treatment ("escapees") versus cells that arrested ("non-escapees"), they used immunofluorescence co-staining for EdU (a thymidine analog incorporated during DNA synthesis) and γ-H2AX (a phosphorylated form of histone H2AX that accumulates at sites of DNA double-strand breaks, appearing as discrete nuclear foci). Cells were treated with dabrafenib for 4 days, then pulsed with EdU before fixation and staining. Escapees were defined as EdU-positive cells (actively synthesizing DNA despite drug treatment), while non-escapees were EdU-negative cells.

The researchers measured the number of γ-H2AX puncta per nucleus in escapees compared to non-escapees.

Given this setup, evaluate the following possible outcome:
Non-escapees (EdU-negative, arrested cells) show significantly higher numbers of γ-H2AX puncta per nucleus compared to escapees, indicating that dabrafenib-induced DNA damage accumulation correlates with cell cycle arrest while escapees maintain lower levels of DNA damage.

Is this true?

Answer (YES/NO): NO